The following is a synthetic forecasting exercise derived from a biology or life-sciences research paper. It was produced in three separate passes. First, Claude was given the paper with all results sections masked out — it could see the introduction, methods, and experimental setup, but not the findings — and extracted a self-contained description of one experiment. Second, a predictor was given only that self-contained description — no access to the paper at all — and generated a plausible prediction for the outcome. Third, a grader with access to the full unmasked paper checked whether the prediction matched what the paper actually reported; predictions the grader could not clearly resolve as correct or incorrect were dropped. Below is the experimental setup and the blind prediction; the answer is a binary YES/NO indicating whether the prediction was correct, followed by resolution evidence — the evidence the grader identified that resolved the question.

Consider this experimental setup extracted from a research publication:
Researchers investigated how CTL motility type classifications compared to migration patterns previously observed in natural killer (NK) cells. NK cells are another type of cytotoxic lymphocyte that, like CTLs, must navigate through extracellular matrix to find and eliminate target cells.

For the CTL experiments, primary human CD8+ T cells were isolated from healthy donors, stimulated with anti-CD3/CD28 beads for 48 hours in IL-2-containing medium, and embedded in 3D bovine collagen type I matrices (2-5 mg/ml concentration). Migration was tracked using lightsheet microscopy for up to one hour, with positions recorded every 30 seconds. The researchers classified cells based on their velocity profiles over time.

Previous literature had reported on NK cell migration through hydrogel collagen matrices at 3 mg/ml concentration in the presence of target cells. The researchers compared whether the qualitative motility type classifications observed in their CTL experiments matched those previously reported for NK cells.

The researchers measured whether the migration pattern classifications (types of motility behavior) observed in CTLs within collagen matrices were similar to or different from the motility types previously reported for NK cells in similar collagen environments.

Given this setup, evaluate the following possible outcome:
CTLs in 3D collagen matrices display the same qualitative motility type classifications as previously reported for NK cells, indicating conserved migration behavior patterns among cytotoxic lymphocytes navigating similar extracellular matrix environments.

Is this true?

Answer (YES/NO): YES